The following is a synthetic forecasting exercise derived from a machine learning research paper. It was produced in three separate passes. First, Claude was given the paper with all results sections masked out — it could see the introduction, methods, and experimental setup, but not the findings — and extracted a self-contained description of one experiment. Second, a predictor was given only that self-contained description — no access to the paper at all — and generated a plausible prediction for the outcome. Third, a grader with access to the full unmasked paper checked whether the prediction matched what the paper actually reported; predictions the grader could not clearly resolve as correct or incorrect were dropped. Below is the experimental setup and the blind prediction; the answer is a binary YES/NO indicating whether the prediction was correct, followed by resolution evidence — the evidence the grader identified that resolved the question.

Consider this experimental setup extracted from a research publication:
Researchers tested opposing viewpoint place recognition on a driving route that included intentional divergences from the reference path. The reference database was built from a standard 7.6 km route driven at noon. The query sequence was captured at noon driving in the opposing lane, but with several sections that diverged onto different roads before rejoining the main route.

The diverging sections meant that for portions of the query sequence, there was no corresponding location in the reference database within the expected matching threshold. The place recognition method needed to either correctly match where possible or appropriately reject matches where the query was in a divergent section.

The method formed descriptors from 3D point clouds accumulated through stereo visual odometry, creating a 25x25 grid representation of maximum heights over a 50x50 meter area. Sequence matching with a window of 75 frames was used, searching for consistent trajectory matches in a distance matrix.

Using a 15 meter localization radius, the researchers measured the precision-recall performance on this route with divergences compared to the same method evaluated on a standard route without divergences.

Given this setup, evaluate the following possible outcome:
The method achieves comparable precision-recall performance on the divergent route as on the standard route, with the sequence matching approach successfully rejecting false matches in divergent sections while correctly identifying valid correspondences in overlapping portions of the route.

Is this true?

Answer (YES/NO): NO